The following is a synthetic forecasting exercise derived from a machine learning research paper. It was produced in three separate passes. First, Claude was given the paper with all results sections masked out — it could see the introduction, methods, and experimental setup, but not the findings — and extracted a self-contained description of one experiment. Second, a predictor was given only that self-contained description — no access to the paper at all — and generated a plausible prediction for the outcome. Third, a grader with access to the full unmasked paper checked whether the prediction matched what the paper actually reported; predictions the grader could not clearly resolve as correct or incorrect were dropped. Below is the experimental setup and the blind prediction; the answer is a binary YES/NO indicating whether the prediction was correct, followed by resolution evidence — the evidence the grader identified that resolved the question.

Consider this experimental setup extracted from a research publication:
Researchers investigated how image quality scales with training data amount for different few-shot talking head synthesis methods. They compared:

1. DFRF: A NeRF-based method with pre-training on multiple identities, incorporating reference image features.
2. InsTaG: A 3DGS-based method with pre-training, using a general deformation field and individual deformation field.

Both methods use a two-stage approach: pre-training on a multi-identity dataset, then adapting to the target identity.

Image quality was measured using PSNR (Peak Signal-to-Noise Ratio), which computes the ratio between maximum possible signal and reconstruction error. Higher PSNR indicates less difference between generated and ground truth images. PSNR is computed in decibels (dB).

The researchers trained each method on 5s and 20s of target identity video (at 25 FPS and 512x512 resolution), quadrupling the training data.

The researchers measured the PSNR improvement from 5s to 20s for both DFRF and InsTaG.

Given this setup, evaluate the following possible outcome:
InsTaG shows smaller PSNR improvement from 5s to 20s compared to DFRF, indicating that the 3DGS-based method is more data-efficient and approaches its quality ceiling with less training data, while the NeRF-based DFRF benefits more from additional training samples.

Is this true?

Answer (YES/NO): NO